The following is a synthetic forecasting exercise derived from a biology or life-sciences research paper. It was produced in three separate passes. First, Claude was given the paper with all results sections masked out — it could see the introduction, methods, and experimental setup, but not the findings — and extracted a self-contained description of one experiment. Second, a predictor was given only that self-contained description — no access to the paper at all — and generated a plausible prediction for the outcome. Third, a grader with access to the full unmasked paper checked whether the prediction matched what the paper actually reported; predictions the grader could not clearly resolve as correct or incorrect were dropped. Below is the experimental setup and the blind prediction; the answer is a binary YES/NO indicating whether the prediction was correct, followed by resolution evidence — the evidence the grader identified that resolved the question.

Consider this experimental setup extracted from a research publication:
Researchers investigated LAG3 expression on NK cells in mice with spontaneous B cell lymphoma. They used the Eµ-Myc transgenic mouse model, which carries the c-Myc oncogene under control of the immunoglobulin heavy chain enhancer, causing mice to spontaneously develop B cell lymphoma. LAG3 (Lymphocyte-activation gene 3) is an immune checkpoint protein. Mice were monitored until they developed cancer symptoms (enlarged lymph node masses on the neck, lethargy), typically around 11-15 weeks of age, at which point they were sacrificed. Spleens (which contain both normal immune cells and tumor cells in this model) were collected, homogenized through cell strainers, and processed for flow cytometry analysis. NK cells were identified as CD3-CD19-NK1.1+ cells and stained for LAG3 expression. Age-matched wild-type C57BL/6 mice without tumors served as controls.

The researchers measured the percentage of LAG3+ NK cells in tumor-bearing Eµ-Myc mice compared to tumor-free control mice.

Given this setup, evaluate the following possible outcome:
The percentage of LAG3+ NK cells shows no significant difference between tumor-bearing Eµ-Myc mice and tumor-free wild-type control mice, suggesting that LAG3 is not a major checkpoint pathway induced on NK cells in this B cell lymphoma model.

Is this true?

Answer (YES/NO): NO